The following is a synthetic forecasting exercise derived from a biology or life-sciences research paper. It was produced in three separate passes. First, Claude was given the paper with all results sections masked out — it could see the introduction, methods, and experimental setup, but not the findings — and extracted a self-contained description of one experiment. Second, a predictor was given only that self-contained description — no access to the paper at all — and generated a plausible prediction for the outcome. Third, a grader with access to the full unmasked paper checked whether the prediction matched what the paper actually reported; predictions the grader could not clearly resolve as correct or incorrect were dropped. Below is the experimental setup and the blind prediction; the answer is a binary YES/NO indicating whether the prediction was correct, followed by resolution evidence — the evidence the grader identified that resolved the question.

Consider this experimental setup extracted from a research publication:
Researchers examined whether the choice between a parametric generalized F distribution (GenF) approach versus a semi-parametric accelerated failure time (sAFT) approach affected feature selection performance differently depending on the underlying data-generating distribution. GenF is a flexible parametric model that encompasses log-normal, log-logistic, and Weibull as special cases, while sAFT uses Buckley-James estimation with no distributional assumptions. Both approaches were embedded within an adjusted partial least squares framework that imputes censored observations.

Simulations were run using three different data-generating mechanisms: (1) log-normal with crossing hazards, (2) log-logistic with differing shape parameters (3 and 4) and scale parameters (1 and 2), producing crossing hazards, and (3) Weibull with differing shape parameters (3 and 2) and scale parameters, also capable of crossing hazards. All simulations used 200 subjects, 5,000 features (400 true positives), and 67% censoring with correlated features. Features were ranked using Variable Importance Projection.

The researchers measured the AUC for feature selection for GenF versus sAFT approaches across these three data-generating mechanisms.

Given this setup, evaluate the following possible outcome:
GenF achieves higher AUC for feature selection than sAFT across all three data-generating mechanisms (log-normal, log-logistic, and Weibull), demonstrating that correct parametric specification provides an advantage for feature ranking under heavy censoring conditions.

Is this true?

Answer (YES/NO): NO